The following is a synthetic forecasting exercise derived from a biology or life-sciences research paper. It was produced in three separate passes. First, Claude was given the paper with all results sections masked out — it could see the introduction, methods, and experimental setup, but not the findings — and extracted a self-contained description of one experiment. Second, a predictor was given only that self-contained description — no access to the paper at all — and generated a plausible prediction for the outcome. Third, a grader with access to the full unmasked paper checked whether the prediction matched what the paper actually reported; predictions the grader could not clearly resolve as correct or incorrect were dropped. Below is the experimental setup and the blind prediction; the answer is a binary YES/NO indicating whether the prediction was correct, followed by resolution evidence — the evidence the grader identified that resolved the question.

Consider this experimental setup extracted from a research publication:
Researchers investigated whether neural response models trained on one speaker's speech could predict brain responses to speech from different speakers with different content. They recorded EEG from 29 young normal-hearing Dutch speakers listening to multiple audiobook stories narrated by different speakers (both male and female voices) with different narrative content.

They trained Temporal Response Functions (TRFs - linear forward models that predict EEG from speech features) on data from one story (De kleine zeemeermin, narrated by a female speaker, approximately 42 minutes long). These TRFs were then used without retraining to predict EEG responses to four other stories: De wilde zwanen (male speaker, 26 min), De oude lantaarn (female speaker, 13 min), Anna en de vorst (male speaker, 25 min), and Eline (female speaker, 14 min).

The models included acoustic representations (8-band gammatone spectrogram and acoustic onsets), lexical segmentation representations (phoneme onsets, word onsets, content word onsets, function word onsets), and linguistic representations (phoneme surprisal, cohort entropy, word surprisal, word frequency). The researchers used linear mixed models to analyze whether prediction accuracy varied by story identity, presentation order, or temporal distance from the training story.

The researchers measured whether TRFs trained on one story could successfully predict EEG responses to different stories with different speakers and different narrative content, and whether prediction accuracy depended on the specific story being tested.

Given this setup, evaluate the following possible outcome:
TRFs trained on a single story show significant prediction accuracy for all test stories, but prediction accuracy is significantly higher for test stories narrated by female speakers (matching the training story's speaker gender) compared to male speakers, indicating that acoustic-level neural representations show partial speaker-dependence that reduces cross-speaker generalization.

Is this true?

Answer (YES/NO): NO